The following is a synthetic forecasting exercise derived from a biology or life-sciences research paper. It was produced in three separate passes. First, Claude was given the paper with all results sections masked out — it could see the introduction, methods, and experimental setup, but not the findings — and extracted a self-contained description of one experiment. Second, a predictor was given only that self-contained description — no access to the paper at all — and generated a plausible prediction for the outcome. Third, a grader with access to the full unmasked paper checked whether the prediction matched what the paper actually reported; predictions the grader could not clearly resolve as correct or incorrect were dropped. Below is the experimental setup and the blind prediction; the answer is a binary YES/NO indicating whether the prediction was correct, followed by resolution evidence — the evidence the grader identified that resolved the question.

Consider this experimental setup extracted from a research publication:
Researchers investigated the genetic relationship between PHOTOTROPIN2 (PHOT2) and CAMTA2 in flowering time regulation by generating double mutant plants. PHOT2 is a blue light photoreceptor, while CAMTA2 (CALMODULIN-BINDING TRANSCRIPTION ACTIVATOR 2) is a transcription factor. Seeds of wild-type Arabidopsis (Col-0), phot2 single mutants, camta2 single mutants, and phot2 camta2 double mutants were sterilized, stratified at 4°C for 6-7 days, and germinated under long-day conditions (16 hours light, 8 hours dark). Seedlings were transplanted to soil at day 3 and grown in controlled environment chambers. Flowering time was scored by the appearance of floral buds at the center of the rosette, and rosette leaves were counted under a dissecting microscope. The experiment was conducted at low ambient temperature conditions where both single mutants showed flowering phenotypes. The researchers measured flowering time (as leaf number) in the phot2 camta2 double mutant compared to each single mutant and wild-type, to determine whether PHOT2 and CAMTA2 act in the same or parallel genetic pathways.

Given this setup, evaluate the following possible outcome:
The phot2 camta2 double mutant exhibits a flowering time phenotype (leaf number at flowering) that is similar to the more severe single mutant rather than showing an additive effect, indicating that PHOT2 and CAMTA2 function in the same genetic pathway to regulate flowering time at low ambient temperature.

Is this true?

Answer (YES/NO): YES